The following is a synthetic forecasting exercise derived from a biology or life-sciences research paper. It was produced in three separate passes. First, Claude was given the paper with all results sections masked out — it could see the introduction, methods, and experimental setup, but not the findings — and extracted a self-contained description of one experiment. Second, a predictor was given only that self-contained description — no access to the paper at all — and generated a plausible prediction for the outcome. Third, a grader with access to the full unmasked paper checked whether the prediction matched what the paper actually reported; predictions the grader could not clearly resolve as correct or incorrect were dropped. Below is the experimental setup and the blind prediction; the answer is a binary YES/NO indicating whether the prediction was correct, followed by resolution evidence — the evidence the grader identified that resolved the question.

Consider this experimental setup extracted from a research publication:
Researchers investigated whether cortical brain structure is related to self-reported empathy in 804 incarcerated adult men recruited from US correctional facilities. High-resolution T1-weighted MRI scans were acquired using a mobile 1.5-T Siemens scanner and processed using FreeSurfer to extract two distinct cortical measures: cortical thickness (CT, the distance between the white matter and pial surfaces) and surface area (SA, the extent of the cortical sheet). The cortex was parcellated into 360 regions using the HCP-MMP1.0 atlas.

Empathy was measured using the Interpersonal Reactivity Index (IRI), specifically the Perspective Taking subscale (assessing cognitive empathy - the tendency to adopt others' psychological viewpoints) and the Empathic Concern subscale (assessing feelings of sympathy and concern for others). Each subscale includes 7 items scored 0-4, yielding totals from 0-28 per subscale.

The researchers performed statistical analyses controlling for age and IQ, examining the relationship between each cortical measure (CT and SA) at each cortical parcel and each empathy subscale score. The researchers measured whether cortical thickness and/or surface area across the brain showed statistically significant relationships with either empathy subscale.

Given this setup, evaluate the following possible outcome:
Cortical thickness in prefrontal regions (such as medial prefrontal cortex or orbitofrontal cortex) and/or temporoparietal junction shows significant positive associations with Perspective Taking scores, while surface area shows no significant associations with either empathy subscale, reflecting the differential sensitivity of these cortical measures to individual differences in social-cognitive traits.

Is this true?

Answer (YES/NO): NO